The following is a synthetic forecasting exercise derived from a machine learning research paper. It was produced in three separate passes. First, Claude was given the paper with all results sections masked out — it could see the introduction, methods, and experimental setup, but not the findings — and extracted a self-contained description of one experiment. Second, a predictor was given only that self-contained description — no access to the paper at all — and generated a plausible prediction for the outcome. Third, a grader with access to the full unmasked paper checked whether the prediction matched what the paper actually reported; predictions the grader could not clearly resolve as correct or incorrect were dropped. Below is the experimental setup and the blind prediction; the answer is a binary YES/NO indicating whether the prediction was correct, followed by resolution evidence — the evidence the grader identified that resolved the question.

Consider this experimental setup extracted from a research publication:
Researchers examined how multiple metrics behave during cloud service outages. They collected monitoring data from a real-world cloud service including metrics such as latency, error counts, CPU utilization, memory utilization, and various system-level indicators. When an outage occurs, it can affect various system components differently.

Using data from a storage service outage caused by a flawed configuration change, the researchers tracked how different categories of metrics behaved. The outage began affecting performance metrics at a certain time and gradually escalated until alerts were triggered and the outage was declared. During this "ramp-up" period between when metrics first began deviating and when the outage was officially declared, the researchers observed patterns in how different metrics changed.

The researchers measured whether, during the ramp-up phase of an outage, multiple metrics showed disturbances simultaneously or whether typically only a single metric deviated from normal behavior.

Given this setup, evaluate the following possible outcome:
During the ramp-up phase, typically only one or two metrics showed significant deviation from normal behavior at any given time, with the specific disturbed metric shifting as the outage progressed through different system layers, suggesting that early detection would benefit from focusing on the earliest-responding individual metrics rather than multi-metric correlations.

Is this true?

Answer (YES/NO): NO